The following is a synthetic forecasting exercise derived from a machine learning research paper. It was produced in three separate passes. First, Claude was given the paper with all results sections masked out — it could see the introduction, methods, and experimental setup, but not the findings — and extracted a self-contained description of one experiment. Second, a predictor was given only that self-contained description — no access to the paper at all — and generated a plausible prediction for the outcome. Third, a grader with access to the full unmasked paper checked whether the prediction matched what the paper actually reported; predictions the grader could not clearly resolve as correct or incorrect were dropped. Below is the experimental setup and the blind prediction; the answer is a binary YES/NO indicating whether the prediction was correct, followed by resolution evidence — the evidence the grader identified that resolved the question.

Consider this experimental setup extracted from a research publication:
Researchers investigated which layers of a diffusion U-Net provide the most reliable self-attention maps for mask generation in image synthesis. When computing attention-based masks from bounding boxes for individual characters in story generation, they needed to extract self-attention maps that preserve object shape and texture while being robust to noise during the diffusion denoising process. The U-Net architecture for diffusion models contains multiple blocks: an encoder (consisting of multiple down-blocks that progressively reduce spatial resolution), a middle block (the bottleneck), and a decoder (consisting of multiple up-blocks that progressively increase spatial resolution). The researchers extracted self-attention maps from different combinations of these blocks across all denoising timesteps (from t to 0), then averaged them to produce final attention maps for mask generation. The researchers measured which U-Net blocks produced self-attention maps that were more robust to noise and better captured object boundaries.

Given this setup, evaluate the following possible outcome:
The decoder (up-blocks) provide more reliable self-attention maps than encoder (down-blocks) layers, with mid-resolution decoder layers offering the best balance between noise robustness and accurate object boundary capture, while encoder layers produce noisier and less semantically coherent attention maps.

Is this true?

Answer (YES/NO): NO